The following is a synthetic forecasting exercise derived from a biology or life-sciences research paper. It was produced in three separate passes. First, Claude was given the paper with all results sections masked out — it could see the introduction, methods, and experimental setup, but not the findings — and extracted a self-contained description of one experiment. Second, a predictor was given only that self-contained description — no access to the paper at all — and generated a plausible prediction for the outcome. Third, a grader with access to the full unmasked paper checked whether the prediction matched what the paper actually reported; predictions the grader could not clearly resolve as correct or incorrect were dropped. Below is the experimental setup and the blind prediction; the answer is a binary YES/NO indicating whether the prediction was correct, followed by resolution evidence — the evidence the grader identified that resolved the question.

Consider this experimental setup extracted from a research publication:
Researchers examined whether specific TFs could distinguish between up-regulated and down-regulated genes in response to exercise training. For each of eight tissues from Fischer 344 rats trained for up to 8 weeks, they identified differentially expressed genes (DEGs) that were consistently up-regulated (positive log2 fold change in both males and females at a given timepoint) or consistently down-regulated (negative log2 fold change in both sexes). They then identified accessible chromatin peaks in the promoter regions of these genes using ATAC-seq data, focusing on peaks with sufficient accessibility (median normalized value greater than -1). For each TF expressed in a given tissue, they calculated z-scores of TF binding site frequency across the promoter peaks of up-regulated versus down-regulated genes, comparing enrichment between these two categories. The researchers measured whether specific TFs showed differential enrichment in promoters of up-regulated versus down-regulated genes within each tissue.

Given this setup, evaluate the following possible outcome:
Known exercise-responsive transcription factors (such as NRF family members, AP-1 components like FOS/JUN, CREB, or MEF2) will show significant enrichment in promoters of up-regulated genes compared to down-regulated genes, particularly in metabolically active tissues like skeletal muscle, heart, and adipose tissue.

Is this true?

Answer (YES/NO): NO